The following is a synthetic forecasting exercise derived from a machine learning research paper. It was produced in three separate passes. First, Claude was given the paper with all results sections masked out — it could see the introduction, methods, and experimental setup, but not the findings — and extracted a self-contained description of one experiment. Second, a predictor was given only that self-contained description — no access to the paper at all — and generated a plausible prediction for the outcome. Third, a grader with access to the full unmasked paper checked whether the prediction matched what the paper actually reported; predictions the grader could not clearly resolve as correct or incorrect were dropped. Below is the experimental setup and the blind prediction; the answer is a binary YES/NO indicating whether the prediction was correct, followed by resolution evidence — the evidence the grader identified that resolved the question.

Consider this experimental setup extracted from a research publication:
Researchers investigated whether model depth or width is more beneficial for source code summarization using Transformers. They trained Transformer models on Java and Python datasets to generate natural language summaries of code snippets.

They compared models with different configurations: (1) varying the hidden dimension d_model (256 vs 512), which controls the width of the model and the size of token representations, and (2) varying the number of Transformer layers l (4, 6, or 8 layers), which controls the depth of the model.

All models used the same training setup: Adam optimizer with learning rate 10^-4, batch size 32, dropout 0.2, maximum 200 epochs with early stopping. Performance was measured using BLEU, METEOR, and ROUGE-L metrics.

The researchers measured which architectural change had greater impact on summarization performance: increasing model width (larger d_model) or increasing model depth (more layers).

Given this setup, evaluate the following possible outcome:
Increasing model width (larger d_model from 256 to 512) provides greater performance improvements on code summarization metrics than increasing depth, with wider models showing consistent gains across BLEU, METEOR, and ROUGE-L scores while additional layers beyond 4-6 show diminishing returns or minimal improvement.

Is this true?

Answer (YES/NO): NO